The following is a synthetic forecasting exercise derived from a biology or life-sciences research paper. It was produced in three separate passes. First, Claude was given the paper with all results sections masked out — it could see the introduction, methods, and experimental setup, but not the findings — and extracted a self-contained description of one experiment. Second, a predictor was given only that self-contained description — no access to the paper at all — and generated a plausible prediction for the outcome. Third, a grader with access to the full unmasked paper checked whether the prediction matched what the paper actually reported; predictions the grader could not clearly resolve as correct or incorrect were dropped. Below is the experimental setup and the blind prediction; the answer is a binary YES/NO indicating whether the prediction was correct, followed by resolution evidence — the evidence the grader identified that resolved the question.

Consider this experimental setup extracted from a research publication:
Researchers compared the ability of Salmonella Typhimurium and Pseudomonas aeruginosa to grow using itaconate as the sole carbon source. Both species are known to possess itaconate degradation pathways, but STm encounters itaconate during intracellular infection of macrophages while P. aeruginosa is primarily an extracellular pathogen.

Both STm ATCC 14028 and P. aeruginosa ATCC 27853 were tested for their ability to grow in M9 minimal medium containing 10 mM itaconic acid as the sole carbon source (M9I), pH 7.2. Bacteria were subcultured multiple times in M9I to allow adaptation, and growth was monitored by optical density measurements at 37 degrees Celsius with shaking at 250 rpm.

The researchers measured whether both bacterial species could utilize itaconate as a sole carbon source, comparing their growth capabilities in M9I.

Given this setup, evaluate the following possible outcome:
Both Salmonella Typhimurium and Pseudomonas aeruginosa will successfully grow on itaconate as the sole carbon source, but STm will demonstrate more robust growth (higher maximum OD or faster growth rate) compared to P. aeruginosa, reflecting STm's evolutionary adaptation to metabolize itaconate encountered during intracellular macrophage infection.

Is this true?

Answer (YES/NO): NO